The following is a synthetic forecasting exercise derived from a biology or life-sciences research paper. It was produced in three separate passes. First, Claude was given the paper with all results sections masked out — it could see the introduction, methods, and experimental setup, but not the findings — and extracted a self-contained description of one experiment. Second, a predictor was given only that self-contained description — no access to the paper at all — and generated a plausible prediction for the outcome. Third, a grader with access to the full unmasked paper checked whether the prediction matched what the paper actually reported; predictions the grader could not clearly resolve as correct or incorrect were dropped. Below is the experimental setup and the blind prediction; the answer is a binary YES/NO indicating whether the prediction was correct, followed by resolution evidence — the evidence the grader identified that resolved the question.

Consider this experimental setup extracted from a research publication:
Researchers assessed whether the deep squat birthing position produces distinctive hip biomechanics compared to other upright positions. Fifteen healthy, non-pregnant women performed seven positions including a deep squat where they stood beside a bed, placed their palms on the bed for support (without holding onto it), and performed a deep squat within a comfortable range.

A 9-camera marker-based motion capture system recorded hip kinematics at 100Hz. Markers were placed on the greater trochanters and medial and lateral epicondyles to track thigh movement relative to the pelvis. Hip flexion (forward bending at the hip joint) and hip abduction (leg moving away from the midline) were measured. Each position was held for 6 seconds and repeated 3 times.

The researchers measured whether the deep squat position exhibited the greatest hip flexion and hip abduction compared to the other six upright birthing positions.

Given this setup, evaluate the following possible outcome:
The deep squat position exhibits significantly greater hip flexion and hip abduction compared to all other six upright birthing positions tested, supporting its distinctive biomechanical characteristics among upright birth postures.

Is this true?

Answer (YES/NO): YES